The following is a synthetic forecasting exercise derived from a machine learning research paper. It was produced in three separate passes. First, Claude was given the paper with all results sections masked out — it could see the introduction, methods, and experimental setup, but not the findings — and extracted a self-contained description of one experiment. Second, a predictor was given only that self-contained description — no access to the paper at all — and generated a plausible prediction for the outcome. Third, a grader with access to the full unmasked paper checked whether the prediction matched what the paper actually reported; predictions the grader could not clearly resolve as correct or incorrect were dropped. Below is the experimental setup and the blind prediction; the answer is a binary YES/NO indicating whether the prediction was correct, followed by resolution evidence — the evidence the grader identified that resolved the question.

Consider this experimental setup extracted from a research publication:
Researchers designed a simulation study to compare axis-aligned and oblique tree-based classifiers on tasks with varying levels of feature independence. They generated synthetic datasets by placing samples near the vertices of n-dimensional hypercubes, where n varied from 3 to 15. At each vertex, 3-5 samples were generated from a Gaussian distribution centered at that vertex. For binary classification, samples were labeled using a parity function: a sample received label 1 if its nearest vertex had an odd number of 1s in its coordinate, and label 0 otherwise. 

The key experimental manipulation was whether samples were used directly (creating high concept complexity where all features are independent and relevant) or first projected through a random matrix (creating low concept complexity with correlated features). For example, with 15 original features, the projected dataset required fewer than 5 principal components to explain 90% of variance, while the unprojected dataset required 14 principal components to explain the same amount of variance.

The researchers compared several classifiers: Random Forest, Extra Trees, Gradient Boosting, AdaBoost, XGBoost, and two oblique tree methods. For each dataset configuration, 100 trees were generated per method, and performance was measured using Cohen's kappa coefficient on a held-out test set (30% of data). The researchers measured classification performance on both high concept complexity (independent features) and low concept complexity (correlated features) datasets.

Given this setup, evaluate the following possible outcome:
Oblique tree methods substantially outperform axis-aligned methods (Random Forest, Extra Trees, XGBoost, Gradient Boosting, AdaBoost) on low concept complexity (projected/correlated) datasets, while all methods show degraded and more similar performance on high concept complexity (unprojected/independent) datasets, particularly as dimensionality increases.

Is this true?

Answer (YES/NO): NO